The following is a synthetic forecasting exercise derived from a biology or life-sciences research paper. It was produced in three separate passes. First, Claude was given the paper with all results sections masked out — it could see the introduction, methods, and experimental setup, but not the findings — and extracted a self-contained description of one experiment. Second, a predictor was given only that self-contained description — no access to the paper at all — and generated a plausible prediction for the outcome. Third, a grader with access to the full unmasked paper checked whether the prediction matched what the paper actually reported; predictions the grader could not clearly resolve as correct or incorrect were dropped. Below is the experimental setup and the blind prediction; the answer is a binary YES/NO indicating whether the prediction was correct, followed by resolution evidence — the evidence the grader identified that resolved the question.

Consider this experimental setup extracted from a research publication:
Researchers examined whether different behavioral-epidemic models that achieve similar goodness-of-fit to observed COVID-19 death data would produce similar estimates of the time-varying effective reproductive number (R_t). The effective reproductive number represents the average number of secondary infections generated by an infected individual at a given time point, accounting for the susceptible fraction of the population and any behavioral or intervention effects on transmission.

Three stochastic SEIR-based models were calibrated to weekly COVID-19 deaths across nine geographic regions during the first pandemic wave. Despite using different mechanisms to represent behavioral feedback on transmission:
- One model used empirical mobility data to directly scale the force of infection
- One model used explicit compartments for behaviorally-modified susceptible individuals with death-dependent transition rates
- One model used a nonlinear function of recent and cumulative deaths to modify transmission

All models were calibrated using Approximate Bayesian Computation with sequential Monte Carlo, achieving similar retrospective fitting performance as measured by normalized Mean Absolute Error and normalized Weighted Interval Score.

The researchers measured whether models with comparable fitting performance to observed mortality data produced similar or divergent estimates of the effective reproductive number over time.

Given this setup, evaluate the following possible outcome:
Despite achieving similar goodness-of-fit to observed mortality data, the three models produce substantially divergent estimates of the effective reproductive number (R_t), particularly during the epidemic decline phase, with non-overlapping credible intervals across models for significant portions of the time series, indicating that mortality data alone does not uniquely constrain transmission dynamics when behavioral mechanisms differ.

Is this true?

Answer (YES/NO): NO